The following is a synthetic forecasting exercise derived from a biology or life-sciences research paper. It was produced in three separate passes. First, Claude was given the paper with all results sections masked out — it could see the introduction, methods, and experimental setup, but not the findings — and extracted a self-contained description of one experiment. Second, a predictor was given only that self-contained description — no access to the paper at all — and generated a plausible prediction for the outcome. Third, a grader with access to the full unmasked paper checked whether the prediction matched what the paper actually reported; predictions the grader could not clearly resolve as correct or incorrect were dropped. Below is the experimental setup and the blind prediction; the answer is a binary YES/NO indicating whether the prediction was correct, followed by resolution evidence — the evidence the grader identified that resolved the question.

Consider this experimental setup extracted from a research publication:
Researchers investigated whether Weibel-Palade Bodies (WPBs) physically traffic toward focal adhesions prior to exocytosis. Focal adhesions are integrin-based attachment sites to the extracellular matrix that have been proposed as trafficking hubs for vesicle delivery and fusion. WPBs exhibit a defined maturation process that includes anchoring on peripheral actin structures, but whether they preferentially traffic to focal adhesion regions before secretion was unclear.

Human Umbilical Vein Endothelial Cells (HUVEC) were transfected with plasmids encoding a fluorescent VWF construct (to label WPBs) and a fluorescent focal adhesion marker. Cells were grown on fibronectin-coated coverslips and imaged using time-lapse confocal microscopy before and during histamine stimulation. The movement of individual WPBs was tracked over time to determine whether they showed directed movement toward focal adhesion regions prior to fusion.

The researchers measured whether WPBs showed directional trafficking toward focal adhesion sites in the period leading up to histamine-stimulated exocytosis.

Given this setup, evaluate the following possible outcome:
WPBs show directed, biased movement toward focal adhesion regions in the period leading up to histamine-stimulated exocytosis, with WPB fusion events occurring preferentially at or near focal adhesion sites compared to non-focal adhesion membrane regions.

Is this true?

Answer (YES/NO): NO